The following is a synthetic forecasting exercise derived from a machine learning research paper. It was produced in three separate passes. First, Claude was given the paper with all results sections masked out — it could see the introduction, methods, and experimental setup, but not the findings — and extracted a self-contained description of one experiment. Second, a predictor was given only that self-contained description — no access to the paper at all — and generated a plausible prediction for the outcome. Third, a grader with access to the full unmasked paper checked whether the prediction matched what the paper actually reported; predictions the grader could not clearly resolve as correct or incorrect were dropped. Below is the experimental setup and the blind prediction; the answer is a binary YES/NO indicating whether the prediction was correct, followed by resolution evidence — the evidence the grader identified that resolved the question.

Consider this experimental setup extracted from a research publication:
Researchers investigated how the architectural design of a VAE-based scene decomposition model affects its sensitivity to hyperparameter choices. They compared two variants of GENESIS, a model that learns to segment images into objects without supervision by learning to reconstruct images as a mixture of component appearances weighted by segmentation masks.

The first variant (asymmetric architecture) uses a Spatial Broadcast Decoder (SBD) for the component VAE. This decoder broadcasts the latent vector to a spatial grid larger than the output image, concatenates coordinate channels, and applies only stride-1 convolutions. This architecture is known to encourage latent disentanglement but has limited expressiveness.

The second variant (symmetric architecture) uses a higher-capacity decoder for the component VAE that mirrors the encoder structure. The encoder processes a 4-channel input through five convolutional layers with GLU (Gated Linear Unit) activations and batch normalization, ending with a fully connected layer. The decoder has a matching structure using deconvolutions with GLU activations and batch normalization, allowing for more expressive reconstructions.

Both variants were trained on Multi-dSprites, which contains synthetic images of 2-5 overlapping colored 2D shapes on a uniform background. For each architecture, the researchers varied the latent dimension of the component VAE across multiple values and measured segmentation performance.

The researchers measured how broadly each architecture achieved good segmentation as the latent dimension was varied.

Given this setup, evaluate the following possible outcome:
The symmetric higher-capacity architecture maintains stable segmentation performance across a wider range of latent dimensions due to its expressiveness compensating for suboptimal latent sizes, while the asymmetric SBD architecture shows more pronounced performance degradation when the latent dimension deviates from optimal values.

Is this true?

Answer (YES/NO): NO